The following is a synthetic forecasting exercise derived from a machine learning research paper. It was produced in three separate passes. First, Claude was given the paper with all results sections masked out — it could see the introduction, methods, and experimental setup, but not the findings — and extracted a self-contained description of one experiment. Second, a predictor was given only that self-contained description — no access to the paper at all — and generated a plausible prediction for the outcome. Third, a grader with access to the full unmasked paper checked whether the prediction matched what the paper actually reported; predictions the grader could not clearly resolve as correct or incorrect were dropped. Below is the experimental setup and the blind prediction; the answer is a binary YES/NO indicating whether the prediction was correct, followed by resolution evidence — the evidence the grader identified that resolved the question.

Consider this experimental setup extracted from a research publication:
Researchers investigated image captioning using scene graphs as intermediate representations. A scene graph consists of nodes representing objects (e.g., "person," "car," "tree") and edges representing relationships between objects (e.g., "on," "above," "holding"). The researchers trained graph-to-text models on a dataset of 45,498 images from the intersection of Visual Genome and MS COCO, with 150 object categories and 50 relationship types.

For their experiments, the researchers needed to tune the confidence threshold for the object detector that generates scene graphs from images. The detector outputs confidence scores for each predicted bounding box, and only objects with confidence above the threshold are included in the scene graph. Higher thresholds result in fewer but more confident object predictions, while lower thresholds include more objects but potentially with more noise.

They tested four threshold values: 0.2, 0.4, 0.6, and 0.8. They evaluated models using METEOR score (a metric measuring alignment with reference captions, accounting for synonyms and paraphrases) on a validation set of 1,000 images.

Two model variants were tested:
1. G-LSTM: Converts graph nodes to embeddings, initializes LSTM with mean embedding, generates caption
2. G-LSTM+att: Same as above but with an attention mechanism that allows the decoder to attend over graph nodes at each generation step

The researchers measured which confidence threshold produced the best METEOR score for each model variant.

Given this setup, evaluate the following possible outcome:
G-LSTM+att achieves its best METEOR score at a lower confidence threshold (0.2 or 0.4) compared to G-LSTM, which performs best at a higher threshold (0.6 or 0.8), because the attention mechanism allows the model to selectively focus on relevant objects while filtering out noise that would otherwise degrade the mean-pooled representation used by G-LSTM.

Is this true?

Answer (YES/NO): NO